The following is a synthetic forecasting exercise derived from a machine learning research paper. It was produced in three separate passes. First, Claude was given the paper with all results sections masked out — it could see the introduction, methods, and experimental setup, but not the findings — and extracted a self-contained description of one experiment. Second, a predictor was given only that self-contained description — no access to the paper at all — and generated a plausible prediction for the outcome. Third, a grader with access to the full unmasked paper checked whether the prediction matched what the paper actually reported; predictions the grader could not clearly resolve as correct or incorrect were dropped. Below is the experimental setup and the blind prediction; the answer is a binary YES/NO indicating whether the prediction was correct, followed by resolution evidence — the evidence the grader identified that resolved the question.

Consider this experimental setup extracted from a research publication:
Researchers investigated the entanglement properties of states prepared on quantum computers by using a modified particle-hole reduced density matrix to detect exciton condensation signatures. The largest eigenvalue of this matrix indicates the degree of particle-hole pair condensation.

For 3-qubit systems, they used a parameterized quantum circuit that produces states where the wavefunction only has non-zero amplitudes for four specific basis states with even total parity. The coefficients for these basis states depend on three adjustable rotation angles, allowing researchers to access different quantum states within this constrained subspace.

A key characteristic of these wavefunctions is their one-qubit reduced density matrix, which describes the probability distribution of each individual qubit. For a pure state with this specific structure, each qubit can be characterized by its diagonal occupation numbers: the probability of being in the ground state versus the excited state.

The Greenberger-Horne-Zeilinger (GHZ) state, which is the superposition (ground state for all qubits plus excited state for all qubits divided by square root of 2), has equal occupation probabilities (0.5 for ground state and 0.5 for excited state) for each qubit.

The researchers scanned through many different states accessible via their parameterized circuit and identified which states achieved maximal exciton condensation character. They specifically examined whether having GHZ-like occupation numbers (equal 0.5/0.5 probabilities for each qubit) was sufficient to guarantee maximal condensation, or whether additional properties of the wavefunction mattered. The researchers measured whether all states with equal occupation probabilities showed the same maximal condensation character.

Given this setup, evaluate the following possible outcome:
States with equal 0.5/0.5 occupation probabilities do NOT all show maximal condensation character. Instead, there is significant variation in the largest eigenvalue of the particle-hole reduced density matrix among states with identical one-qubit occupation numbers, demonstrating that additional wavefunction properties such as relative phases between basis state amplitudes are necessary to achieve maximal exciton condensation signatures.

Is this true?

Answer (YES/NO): NO